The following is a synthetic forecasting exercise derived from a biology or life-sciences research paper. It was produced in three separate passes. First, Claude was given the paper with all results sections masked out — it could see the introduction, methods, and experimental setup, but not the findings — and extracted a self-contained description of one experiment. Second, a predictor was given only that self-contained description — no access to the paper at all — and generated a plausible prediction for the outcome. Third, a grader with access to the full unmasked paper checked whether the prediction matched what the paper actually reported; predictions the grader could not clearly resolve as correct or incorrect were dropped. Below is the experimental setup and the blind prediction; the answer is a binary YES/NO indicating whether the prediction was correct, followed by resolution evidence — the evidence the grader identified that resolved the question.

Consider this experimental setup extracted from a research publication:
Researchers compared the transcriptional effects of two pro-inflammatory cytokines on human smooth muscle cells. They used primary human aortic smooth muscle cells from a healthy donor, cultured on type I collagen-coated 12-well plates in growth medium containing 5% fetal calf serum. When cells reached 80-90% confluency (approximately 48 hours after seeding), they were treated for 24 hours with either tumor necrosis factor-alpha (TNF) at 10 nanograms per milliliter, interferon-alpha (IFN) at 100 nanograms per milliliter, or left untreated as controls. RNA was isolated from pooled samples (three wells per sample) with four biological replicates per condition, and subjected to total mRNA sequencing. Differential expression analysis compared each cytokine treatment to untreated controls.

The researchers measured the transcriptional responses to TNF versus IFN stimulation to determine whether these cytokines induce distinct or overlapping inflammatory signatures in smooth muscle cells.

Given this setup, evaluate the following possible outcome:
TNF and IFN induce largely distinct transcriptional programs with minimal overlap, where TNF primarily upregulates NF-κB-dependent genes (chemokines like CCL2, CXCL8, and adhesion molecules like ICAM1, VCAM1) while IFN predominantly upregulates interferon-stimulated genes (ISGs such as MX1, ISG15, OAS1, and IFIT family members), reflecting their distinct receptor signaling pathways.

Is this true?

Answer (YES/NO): NO